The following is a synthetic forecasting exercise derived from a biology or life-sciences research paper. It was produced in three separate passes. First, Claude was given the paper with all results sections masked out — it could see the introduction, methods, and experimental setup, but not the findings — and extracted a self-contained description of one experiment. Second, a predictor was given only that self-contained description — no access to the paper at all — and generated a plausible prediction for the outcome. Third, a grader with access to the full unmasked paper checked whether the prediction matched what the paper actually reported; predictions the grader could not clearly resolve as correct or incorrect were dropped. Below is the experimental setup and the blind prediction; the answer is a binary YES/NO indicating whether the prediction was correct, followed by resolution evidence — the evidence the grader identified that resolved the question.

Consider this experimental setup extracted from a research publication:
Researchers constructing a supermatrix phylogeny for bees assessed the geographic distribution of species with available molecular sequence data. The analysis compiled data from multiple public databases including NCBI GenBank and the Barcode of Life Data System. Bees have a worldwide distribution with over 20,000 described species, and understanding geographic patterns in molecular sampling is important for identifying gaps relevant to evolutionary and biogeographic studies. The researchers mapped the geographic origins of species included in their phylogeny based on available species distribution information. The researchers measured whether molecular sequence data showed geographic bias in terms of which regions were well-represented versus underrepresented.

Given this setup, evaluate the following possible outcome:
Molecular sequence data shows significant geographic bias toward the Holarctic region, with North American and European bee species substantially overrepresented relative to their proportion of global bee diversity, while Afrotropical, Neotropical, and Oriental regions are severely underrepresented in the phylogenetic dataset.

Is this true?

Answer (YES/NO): NO